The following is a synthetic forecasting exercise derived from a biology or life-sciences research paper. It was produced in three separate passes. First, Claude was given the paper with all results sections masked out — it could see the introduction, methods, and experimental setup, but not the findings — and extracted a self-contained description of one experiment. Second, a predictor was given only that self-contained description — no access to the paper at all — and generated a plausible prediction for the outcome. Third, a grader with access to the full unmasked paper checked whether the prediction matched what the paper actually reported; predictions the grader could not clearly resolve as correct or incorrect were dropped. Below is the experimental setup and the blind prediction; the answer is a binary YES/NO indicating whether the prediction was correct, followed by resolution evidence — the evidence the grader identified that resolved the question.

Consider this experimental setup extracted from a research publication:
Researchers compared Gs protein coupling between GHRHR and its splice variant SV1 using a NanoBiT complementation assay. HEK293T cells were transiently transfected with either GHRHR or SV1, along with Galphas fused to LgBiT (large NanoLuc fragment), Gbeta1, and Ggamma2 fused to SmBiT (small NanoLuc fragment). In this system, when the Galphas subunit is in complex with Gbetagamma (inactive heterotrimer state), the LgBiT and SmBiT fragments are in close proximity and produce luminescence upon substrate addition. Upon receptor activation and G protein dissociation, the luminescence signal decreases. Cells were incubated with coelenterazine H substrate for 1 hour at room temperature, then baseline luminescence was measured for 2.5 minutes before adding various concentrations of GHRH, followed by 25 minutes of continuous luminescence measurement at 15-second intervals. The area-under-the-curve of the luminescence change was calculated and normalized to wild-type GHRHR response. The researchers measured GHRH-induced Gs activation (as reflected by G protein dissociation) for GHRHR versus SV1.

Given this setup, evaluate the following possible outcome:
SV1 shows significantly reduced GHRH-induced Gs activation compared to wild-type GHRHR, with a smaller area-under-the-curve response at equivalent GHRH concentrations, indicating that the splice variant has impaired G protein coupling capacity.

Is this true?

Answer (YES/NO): YES